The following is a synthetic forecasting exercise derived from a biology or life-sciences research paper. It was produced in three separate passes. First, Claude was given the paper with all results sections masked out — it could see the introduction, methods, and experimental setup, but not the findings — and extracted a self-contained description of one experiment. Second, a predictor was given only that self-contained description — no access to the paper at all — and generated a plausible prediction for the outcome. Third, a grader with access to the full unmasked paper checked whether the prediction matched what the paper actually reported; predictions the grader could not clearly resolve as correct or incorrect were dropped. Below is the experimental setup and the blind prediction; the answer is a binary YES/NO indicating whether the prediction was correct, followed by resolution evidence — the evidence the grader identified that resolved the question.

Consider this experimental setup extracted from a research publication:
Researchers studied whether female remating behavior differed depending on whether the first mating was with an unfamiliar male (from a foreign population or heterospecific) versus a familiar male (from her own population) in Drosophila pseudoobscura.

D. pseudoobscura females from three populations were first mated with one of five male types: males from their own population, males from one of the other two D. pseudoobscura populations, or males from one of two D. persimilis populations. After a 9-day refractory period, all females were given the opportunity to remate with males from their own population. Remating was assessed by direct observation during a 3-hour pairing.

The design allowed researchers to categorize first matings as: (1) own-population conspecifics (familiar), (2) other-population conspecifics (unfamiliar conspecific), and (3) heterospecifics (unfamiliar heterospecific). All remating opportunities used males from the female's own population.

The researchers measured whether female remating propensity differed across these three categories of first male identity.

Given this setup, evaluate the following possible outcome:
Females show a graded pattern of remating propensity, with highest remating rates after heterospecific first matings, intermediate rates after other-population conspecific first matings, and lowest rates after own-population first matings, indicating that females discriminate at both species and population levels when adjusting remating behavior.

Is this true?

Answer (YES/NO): NO